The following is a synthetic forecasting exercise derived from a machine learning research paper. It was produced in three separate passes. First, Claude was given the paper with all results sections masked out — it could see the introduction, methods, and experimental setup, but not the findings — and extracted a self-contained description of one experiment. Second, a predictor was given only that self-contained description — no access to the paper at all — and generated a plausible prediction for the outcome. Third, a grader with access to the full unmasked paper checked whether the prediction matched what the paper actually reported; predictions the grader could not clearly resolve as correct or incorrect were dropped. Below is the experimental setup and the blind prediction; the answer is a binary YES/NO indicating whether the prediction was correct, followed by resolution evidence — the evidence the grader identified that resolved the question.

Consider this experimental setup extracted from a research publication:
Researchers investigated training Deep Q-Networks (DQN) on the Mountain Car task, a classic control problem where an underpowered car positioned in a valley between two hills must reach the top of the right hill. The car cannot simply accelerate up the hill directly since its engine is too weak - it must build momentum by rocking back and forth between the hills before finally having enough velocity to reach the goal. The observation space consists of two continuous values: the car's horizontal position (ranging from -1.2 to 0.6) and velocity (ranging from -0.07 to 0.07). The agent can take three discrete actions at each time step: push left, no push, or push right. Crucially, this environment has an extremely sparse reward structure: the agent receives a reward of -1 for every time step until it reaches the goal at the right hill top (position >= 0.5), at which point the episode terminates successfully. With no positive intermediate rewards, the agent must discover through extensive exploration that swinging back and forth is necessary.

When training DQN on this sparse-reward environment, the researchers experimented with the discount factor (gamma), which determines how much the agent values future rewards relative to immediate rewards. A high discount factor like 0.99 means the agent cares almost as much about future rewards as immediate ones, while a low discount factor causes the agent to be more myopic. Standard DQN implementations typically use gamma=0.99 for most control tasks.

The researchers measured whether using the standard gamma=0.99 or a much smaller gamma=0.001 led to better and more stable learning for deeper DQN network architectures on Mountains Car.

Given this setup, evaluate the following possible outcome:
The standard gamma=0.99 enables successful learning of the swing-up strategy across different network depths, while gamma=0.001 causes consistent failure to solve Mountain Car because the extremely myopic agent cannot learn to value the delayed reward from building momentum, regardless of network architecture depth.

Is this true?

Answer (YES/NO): NO